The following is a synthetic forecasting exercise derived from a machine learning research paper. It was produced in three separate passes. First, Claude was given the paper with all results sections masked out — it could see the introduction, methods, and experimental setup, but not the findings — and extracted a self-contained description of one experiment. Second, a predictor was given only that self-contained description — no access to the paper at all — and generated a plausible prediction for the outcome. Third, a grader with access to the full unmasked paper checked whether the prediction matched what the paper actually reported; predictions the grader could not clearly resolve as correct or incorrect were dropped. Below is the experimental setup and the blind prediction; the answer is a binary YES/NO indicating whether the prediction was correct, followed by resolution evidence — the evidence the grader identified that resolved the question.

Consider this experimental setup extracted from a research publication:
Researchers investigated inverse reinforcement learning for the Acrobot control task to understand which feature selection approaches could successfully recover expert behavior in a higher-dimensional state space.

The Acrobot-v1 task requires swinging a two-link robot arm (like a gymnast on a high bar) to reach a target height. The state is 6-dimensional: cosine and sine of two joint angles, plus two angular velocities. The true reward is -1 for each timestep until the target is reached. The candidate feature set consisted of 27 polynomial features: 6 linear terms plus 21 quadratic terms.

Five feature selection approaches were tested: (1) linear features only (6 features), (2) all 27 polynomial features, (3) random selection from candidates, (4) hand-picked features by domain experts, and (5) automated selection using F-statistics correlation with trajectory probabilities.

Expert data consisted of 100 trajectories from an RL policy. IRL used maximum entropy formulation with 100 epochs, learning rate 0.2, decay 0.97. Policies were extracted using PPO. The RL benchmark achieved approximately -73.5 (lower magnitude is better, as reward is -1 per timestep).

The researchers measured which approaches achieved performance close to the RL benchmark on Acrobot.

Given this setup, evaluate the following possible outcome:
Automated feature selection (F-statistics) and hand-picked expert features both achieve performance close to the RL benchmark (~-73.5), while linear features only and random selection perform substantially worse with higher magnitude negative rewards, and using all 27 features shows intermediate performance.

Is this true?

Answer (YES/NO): NO